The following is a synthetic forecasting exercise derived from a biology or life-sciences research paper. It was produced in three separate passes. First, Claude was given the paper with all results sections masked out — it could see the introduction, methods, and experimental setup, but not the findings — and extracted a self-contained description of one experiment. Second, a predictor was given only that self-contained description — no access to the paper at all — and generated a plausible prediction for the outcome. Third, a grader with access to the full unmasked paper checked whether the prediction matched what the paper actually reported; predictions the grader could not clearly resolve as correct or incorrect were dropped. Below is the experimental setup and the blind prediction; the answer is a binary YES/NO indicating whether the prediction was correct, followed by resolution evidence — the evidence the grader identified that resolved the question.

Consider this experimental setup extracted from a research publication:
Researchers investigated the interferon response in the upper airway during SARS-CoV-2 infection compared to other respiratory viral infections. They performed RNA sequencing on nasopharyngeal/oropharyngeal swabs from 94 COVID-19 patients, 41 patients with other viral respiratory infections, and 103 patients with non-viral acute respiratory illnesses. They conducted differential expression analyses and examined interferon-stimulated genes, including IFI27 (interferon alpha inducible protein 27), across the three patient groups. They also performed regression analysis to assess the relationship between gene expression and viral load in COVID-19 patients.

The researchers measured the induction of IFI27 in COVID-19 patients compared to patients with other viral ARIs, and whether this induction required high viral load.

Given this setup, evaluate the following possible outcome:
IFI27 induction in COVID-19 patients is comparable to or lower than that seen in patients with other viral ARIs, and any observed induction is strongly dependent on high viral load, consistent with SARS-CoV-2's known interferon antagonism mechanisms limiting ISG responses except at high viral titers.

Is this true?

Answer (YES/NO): NO